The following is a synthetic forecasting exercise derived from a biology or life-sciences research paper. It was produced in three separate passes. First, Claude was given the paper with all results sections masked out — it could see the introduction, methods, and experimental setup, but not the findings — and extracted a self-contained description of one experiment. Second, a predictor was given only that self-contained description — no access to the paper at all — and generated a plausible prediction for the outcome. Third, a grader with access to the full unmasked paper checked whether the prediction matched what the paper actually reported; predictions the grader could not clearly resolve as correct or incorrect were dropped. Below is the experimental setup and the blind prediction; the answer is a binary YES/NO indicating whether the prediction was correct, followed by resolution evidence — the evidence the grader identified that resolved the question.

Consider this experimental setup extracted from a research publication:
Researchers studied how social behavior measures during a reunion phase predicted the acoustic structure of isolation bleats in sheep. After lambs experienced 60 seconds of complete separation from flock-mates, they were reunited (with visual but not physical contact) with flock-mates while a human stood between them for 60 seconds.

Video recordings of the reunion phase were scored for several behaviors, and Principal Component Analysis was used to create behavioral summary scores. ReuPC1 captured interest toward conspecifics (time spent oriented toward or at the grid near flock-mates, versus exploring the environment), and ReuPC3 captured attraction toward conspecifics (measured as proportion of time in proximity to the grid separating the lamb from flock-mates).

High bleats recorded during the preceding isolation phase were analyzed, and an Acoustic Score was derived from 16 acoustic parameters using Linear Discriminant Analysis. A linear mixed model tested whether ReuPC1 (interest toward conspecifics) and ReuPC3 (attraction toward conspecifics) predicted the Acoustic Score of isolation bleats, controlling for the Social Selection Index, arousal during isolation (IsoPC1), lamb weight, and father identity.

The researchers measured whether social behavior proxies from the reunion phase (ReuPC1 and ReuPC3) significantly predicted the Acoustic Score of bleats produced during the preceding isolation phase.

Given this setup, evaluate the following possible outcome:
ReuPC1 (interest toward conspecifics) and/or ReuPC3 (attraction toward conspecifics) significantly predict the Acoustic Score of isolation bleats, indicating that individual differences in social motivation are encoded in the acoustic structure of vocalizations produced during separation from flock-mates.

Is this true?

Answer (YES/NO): YES